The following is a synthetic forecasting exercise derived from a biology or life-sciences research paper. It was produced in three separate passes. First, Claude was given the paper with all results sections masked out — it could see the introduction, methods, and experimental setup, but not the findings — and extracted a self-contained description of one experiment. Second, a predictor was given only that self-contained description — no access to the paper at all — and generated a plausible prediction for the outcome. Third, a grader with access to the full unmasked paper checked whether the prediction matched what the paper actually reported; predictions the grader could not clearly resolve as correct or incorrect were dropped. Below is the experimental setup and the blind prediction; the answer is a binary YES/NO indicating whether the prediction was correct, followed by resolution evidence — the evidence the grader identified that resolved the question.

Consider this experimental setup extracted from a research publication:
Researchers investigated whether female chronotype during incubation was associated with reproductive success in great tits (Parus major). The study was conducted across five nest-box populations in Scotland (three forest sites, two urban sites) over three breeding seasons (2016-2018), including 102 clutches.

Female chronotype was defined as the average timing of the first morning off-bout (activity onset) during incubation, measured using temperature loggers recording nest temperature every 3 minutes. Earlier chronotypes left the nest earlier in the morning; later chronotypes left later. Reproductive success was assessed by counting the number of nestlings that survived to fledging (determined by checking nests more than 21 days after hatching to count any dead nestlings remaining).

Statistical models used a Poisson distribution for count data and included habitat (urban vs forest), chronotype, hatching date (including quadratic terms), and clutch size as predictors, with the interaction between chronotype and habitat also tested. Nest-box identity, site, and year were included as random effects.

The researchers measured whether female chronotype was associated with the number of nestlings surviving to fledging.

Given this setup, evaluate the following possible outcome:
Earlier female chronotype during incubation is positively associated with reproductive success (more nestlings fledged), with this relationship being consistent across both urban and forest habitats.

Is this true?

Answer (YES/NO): YES